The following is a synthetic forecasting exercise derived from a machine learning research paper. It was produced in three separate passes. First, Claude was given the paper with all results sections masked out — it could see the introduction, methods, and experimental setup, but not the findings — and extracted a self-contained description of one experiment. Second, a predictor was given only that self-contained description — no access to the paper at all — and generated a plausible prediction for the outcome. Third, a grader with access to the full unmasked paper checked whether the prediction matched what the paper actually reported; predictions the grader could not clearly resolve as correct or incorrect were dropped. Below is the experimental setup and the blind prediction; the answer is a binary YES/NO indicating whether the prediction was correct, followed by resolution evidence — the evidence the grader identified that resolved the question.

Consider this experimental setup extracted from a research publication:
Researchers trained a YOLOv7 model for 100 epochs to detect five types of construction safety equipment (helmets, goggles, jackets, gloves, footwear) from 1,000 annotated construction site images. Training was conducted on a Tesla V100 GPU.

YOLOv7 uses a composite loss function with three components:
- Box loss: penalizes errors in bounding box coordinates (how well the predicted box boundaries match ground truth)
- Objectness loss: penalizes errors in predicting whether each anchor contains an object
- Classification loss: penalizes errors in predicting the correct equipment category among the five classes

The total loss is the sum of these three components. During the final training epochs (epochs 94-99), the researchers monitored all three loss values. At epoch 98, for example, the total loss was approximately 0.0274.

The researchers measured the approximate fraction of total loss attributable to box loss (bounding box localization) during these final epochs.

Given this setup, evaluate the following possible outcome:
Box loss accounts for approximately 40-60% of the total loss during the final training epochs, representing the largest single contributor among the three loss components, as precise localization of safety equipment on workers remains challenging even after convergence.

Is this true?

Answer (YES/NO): NO